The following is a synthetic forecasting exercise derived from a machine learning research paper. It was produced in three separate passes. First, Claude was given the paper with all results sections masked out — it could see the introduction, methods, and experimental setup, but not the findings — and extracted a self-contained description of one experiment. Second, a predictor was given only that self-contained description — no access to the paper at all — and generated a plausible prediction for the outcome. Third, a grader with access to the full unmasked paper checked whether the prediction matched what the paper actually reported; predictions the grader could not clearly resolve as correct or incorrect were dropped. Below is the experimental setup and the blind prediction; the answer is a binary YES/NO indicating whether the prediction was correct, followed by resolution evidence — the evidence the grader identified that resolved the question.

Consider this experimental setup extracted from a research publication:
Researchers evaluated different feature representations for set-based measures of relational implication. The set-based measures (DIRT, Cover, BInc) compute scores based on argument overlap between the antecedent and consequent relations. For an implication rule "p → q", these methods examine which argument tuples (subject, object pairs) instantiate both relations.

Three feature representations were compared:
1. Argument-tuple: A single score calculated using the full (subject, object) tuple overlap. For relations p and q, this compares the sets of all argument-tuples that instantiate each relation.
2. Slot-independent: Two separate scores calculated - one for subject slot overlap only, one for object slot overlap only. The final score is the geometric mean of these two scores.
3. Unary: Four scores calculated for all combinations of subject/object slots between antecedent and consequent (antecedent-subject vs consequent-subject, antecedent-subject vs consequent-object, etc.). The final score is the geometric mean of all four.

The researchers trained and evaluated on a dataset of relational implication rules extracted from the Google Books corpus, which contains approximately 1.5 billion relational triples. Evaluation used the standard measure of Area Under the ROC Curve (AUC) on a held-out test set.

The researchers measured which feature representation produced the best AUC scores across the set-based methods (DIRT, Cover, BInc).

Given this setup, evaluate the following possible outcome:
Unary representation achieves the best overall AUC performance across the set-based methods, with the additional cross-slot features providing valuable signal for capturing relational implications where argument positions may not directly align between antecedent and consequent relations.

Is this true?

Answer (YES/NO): NO